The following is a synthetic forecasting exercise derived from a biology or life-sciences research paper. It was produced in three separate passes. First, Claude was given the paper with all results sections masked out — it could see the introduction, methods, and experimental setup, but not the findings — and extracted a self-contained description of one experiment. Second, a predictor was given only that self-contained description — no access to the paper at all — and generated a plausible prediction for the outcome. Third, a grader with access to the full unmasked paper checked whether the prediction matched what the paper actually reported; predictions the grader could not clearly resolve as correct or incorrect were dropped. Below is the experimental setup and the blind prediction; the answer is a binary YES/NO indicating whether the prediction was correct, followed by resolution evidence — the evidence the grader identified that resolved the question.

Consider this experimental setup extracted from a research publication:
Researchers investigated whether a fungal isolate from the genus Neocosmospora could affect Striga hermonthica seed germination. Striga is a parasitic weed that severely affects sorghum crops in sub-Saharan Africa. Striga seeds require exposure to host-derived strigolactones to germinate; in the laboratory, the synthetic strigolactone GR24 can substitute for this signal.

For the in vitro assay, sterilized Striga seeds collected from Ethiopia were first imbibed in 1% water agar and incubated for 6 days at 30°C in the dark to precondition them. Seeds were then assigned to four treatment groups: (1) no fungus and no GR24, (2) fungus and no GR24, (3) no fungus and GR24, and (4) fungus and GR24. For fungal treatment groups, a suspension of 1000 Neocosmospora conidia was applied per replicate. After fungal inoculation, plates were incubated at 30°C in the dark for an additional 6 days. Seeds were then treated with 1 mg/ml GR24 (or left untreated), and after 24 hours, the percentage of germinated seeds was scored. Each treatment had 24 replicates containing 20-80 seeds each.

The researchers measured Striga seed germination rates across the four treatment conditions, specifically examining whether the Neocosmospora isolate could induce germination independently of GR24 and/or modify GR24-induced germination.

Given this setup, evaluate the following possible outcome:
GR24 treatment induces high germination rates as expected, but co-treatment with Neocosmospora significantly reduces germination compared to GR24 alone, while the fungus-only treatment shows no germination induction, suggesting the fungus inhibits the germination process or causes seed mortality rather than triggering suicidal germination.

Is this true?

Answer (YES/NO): NO